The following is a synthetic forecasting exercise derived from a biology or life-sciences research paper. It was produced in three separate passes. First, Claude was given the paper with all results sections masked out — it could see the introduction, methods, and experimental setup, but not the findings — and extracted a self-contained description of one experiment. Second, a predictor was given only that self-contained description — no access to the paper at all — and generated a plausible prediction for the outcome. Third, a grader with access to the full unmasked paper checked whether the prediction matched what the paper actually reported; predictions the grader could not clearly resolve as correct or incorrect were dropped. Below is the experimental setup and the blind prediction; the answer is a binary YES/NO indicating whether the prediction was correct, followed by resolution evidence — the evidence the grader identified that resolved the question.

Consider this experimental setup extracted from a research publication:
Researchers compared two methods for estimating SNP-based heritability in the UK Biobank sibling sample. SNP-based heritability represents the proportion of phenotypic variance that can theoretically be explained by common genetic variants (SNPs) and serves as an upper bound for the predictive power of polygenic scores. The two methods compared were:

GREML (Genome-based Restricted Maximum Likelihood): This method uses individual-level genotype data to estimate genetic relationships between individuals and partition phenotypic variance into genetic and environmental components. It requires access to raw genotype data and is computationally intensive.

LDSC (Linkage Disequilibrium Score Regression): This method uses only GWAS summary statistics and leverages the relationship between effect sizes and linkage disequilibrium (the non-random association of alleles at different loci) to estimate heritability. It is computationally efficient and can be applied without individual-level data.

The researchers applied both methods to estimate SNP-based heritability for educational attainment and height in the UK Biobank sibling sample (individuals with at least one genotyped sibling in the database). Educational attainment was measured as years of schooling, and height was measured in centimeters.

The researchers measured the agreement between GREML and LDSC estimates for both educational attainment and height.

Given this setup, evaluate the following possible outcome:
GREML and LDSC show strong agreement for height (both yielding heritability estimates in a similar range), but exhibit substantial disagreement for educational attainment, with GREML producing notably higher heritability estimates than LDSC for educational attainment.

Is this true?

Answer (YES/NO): NO